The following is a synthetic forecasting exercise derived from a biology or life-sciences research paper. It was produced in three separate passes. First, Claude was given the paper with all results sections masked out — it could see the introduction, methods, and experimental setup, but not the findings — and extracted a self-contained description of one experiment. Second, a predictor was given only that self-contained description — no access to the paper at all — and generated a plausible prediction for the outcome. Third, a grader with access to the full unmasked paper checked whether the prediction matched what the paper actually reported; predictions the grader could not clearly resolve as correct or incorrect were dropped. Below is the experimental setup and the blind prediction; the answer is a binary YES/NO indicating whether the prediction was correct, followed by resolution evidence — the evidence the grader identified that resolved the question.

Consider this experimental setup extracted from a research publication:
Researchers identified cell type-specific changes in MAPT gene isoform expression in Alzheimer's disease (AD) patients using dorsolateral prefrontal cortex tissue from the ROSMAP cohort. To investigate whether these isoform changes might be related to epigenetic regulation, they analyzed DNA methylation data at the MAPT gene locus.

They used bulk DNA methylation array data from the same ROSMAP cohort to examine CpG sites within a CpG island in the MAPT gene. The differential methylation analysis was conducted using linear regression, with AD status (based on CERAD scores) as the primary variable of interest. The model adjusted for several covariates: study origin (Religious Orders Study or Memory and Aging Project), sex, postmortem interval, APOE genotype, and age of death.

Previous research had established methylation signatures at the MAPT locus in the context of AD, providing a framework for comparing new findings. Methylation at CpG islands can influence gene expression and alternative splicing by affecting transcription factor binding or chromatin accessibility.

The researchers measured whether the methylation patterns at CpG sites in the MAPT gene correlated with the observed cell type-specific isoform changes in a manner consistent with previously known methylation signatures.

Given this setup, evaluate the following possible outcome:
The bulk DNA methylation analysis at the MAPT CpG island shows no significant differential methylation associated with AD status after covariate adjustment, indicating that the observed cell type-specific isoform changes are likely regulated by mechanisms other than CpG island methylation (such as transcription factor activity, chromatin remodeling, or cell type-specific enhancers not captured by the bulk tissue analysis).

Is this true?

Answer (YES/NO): NO